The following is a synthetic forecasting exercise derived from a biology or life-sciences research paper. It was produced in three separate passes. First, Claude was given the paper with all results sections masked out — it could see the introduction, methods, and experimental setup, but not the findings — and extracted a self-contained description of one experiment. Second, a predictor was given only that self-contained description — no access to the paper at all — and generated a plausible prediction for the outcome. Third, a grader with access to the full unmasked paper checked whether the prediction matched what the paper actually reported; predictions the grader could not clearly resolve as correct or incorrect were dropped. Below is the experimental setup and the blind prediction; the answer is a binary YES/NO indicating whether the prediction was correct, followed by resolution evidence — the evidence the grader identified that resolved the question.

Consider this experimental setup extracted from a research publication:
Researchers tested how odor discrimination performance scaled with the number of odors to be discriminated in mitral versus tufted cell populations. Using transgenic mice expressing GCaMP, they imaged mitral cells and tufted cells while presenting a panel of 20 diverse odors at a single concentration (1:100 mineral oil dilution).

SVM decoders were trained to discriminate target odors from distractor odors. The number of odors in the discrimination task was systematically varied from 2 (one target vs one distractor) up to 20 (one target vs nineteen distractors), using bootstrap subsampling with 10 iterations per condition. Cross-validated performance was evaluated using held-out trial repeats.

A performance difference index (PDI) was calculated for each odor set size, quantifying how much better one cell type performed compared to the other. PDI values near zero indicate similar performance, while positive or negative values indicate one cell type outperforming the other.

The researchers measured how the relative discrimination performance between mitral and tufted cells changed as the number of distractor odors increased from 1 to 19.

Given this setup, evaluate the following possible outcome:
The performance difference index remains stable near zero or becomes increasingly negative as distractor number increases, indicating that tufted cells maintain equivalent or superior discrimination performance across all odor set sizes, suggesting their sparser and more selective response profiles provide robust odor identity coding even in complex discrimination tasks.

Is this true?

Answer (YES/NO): NO